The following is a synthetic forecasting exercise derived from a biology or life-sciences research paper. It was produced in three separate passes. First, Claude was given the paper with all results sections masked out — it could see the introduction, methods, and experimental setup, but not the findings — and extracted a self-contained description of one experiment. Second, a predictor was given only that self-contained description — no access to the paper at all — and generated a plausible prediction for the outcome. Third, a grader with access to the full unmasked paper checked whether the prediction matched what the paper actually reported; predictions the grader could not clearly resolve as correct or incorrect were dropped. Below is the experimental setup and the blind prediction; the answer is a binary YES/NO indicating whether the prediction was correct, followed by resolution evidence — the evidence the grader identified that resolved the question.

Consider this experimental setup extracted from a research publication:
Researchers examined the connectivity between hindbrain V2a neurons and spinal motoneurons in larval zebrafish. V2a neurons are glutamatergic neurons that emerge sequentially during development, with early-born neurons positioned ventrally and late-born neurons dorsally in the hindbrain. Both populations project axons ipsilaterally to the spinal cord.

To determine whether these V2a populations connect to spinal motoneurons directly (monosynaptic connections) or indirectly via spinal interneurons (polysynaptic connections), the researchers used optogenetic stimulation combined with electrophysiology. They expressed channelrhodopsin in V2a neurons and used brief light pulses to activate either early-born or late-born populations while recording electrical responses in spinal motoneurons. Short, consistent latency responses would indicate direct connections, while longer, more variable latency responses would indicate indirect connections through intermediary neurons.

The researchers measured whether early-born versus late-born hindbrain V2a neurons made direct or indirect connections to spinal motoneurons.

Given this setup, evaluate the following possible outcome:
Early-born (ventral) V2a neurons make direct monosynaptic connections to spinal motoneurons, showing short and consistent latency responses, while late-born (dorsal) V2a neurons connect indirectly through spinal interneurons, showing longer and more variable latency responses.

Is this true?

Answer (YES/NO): NO